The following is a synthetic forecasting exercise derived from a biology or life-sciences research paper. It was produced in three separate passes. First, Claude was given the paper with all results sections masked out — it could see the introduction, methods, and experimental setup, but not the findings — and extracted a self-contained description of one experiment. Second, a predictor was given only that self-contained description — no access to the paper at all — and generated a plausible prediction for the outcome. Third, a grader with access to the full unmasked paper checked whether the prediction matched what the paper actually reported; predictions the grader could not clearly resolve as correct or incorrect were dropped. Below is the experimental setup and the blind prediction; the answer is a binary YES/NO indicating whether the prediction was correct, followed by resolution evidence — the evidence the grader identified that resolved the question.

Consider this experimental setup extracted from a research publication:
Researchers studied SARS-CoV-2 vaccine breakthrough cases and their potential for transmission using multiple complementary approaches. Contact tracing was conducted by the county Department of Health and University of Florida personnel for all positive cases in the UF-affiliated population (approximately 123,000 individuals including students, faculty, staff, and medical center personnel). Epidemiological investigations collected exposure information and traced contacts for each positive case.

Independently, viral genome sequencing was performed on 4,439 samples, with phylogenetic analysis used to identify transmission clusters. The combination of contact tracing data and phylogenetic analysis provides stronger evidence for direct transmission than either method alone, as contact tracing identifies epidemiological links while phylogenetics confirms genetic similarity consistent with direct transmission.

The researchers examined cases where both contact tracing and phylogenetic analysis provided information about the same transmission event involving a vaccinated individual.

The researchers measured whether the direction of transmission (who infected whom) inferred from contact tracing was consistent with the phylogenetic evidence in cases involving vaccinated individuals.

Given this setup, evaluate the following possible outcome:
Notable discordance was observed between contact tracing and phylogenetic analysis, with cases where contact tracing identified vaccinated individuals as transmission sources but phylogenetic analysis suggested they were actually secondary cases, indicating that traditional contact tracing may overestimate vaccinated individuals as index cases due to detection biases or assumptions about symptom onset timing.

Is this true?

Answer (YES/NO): NO